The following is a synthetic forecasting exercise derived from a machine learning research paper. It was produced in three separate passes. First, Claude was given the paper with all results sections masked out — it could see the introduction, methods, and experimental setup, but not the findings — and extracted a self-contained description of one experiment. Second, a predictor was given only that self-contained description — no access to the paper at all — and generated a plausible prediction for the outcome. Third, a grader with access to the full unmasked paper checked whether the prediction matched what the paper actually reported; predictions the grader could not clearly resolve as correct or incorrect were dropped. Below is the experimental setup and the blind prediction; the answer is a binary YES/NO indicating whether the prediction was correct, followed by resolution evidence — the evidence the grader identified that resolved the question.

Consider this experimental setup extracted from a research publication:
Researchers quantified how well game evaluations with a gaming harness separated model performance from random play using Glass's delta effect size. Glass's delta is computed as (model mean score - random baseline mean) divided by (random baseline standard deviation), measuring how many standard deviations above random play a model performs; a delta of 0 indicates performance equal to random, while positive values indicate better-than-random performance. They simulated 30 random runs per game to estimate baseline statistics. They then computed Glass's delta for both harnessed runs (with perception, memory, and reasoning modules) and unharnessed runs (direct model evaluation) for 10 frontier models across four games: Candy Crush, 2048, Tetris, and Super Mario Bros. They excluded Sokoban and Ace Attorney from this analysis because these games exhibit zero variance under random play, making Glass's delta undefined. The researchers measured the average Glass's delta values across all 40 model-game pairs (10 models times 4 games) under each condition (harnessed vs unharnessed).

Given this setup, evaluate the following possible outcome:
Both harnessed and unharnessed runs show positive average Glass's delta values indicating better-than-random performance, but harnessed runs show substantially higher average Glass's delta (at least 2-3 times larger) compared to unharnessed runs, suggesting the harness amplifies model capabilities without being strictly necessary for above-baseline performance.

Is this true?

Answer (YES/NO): YES